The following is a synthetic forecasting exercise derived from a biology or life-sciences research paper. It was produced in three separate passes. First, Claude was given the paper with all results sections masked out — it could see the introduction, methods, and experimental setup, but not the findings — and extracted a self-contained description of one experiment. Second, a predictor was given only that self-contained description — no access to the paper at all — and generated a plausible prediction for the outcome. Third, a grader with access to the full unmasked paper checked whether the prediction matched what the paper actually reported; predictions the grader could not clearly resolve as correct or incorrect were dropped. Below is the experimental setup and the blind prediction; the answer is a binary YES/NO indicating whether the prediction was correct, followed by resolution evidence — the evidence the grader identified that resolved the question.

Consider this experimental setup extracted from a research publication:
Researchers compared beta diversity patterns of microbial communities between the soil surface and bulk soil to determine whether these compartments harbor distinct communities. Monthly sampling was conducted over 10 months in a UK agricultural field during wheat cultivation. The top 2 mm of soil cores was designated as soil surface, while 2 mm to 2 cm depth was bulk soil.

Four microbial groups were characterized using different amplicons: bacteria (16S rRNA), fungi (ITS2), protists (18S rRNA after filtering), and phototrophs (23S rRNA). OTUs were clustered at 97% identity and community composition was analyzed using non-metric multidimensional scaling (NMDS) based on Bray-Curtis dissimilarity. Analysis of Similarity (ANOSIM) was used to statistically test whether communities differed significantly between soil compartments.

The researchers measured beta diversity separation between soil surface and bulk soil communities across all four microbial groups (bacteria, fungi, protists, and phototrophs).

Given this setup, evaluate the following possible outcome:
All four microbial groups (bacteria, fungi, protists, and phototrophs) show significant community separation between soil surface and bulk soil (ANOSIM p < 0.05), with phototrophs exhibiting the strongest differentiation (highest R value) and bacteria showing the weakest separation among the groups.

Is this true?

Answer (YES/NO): NO